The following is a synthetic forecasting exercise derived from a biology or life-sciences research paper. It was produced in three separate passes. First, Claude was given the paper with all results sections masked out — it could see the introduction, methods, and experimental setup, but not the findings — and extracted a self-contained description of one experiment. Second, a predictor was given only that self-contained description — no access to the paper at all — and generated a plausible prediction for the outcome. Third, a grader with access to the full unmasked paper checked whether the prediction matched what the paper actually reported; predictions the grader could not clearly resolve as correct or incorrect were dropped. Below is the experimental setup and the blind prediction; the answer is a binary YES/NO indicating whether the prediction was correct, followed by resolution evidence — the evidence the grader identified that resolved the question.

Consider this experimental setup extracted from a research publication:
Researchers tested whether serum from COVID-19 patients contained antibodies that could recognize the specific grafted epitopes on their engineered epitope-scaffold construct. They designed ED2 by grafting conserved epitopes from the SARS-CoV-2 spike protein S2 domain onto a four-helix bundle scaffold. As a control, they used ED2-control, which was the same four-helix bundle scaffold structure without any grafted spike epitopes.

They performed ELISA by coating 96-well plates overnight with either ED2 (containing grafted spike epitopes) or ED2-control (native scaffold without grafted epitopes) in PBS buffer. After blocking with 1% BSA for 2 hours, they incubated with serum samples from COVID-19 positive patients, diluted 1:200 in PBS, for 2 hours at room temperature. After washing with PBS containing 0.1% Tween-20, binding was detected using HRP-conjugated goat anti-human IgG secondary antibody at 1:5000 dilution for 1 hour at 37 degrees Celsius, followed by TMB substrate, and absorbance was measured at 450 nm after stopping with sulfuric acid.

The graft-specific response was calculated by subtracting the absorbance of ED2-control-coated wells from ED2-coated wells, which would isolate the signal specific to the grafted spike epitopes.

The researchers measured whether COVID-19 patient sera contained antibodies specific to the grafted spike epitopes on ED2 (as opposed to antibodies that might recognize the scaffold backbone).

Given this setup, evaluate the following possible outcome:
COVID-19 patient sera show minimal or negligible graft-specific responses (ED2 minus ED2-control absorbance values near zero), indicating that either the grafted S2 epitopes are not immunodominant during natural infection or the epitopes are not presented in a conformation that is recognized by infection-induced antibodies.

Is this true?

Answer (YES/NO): NO